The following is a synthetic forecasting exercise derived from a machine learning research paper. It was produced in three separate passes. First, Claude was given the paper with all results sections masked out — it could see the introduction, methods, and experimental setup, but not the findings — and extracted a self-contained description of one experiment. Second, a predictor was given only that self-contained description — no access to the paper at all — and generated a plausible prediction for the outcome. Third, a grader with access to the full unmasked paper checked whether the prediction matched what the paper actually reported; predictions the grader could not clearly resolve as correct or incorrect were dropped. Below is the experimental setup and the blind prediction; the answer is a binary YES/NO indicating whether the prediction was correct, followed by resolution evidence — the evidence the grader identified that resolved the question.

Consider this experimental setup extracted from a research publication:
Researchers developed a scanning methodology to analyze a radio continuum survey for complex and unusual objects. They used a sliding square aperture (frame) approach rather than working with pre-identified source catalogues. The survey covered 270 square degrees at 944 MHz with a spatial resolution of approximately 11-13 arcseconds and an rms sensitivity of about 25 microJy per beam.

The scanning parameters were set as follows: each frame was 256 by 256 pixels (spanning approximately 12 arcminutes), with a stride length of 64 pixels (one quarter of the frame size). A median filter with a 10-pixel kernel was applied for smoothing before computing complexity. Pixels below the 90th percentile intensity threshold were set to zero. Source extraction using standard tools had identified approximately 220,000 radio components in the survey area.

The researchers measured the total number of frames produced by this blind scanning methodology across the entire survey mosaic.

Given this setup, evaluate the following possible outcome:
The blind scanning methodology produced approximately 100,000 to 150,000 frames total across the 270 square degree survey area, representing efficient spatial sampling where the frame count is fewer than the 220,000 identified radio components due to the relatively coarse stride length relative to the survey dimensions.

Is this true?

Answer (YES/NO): NO